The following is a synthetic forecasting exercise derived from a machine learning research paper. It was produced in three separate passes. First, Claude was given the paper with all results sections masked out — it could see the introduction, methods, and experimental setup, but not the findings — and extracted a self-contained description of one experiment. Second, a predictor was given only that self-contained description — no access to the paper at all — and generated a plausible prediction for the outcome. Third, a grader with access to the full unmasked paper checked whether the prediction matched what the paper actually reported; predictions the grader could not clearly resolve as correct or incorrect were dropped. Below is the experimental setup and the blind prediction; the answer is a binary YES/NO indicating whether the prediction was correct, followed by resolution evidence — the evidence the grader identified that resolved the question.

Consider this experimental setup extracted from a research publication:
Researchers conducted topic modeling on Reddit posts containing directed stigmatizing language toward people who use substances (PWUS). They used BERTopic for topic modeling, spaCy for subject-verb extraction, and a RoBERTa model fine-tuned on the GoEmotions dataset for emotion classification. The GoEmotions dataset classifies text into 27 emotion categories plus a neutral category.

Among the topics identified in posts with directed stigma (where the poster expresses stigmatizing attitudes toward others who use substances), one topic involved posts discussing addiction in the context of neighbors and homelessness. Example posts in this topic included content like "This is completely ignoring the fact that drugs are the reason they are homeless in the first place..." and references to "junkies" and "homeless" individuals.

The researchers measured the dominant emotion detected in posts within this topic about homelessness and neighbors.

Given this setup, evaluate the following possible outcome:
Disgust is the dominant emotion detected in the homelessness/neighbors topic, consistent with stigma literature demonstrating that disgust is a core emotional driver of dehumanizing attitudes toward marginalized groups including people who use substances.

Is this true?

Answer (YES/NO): NO